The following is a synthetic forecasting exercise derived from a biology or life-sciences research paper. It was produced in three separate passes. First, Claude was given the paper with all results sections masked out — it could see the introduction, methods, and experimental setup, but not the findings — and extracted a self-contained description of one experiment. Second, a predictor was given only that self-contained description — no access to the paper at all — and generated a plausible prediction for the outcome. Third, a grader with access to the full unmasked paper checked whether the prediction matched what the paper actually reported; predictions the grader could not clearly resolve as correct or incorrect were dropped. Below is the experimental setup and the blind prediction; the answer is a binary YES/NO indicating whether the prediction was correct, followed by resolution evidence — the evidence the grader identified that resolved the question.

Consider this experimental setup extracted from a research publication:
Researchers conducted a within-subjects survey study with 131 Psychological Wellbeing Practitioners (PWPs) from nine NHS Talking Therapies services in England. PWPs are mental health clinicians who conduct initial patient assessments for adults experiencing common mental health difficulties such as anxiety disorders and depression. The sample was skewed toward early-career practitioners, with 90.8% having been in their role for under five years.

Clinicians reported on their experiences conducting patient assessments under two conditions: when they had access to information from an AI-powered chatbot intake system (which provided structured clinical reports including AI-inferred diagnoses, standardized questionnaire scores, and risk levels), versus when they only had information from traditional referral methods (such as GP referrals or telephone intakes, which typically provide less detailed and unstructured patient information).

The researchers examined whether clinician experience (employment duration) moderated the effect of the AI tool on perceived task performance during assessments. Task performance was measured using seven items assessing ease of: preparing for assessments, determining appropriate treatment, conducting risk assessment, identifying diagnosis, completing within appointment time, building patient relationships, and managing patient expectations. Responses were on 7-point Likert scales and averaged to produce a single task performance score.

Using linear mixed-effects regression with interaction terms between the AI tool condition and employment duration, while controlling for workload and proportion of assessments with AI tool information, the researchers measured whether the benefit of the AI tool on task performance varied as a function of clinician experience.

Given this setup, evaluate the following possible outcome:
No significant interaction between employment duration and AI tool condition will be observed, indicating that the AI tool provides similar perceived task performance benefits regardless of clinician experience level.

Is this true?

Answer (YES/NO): YES